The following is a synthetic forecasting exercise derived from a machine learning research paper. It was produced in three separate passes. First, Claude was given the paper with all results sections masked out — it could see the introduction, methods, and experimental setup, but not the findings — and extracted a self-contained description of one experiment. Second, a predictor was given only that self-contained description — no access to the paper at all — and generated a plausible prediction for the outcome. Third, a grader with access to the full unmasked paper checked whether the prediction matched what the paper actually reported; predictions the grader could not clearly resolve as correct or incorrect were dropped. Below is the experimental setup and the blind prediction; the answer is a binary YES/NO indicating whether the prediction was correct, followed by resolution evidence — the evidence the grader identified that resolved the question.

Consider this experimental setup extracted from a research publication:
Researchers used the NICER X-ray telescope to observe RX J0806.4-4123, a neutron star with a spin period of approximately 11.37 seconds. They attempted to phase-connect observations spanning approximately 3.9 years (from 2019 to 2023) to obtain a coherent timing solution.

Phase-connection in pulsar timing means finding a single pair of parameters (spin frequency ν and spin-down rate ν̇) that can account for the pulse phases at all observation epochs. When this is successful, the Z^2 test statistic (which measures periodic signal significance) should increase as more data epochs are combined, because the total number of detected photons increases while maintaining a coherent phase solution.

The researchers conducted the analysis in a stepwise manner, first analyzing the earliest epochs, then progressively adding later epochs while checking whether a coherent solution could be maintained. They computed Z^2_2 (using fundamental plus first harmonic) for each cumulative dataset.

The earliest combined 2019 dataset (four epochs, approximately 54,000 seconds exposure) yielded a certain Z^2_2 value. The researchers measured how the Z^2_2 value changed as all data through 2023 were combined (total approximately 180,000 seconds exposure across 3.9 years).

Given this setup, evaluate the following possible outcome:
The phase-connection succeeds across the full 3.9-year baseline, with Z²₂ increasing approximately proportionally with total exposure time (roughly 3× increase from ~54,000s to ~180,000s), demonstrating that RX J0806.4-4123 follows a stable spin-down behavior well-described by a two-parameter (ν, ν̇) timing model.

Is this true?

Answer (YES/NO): YES